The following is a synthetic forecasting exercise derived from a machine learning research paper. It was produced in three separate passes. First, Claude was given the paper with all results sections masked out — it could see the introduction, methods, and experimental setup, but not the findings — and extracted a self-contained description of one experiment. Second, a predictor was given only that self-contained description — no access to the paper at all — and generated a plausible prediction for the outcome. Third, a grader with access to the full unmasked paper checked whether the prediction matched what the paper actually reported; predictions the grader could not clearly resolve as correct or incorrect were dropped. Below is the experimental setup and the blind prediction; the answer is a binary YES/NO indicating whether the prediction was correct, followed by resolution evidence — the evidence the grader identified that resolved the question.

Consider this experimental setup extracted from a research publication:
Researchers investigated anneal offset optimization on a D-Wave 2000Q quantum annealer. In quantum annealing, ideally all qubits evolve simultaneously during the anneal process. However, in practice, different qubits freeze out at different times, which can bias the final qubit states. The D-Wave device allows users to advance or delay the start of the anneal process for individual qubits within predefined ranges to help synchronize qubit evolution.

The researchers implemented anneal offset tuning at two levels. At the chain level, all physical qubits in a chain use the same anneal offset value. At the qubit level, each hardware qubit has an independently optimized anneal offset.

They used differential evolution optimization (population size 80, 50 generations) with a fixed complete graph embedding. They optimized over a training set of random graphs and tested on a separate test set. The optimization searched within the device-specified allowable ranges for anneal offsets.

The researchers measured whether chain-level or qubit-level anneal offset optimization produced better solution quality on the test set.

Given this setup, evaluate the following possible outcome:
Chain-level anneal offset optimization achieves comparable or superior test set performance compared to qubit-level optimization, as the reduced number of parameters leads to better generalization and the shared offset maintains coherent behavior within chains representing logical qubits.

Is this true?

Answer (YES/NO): YES